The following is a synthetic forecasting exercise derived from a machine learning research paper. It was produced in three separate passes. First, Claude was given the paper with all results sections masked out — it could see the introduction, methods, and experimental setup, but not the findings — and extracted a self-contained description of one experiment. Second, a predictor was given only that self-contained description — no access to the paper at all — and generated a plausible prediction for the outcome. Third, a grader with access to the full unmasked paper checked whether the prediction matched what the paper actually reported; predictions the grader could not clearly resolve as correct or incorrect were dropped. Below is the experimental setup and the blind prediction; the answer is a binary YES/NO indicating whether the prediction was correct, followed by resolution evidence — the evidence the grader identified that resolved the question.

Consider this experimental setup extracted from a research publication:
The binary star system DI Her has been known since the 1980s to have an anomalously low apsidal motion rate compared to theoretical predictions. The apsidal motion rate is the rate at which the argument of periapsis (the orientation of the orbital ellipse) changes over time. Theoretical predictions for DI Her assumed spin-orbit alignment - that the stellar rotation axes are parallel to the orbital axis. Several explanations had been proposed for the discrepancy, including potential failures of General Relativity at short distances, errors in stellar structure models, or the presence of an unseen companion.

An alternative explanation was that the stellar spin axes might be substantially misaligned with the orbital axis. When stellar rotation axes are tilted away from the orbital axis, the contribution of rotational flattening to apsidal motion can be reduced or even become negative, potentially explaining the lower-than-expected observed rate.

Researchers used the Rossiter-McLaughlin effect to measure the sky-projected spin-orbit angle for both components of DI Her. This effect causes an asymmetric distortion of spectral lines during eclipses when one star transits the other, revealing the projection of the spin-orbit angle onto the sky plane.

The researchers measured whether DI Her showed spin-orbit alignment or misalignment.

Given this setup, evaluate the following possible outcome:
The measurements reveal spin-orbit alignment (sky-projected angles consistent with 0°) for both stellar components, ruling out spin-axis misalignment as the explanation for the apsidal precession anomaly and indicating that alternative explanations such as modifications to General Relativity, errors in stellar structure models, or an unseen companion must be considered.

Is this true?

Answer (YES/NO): NO